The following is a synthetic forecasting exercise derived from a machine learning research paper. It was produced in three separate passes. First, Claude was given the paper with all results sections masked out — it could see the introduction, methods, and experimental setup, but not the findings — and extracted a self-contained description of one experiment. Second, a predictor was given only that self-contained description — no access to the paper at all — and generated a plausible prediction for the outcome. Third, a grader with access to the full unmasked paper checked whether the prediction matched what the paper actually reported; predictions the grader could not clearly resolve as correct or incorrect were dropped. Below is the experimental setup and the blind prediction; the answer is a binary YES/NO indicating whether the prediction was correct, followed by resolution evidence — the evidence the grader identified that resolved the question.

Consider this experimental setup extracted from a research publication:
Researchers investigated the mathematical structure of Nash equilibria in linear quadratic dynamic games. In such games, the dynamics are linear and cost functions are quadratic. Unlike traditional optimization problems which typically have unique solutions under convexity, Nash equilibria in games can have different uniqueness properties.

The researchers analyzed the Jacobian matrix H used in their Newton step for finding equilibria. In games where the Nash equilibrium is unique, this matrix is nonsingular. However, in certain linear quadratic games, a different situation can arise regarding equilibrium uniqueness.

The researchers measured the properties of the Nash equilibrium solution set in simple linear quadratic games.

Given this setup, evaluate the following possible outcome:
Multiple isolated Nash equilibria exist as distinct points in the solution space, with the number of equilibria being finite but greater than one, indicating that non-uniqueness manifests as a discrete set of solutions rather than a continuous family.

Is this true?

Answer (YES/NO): NO